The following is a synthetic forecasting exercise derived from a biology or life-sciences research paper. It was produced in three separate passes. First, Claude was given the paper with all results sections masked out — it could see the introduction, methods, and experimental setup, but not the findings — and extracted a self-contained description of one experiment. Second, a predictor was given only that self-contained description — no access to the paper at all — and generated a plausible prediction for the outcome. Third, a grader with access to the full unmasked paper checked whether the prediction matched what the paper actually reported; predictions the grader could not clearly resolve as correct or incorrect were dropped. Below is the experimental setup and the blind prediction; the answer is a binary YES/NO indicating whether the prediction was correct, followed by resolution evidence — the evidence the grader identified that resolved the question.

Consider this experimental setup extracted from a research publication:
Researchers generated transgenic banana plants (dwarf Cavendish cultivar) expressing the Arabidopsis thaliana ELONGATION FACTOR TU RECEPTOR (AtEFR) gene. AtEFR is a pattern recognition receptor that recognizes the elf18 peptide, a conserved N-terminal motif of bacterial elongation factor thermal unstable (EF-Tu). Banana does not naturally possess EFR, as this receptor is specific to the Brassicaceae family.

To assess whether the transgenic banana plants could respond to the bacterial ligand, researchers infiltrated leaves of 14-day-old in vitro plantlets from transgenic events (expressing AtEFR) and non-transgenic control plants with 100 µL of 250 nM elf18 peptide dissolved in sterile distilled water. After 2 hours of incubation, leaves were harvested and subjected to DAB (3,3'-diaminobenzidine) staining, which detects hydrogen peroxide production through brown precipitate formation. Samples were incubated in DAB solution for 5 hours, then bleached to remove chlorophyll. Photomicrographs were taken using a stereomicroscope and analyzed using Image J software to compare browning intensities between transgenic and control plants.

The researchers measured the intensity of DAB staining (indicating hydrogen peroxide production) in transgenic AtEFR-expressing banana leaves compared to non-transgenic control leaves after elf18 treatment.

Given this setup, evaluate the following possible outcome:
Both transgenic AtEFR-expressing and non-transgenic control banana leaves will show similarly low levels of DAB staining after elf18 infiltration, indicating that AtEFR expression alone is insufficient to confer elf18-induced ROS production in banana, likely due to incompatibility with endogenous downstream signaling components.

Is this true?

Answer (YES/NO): NO